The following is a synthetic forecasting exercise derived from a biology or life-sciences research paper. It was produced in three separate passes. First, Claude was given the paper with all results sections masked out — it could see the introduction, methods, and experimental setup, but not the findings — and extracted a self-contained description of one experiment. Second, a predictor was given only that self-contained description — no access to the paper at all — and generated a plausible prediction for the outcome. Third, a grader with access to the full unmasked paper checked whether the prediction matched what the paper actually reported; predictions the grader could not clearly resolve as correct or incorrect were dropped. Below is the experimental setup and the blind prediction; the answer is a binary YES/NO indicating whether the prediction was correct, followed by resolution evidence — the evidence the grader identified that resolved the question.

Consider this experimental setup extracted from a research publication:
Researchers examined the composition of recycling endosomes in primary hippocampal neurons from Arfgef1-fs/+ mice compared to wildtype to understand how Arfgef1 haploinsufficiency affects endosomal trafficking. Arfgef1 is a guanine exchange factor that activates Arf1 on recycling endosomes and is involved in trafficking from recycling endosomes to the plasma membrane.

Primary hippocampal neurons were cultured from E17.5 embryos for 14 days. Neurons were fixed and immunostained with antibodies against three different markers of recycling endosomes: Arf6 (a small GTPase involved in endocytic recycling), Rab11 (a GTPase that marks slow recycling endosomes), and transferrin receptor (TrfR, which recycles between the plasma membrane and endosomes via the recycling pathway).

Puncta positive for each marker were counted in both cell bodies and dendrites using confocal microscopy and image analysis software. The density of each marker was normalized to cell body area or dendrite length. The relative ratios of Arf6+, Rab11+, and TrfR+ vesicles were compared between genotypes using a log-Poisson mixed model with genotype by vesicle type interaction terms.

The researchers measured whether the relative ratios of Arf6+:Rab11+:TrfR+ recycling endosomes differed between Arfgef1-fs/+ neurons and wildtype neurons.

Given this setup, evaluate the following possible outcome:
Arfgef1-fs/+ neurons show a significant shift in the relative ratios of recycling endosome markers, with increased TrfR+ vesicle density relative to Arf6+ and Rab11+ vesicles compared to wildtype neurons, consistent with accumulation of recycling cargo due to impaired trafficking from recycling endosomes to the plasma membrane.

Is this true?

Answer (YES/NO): NO